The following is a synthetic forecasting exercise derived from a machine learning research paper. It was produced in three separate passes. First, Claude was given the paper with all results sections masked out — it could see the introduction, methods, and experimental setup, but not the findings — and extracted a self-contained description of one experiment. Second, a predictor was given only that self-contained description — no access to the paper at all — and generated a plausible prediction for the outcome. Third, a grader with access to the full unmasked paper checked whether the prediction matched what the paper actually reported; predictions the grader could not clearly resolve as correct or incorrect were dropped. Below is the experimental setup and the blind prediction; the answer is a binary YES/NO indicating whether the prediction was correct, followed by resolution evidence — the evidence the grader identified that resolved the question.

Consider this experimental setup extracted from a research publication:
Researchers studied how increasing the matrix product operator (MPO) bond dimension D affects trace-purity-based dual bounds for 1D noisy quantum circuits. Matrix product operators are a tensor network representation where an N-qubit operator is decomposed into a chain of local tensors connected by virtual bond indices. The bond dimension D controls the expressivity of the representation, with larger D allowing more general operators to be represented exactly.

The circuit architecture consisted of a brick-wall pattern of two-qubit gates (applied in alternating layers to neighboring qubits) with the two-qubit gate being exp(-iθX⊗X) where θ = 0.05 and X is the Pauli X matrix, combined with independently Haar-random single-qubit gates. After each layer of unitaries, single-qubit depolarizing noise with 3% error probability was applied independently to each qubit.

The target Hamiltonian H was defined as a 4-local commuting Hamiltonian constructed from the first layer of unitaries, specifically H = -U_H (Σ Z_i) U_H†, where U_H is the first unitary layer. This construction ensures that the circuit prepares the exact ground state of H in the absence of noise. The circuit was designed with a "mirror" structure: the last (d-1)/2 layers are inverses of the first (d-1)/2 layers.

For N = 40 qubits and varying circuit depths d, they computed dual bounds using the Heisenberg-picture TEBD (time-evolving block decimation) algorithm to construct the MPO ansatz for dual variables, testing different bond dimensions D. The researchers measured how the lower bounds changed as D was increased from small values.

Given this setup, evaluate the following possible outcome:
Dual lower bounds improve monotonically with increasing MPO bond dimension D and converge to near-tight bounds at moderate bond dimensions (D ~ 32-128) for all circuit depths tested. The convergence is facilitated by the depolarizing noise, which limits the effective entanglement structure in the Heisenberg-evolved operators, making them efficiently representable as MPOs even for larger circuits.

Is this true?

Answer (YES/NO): NO